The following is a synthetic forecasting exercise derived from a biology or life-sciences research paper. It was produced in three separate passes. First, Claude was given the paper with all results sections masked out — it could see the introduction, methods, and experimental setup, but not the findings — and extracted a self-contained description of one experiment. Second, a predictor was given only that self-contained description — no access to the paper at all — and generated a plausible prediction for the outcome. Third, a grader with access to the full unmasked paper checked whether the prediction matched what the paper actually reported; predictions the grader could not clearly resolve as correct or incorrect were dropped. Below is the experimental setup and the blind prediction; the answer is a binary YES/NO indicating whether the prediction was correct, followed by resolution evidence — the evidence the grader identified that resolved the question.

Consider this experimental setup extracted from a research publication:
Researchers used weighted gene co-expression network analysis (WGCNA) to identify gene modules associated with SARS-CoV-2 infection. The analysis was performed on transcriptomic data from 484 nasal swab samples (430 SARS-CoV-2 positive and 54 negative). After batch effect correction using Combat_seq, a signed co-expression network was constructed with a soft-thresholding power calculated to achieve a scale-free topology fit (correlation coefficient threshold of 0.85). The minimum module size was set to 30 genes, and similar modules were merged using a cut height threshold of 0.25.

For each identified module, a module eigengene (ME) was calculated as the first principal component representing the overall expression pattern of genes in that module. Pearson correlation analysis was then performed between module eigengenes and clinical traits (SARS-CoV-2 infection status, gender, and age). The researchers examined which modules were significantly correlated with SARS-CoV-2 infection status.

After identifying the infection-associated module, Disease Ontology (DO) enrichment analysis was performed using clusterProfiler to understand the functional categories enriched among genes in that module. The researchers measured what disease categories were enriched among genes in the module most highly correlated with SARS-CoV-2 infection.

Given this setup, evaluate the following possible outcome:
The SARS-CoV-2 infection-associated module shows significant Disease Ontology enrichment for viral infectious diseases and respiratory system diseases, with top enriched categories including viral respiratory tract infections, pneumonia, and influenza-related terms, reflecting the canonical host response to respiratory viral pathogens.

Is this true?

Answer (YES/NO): NO